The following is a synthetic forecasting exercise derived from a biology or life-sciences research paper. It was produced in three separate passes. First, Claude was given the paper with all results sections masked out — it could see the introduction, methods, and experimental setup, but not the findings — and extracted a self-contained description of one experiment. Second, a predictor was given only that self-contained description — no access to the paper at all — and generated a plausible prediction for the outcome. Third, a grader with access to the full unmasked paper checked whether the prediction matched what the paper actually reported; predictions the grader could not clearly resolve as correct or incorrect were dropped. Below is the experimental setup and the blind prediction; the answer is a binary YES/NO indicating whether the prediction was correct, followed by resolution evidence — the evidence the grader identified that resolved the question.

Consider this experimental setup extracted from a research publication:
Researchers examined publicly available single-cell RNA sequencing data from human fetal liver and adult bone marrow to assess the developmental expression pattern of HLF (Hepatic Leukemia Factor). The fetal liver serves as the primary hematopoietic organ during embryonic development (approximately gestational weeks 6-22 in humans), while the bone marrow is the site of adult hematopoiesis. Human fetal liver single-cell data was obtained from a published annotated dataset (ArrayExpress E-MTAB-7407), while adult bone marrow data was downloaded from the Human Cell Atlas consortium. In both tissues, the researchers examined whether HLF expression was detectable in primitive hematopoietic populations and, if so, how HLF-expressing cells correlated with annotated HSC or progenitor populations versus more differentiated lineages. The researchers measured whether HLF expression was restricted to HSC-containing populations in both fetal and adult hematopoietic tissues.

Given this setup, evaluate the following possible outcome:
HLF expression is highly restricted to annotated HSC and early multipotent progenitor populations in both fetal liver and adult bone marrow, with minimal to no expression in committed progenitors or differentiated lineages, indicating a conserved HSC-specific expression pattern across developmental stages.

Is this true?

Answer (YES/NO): YES